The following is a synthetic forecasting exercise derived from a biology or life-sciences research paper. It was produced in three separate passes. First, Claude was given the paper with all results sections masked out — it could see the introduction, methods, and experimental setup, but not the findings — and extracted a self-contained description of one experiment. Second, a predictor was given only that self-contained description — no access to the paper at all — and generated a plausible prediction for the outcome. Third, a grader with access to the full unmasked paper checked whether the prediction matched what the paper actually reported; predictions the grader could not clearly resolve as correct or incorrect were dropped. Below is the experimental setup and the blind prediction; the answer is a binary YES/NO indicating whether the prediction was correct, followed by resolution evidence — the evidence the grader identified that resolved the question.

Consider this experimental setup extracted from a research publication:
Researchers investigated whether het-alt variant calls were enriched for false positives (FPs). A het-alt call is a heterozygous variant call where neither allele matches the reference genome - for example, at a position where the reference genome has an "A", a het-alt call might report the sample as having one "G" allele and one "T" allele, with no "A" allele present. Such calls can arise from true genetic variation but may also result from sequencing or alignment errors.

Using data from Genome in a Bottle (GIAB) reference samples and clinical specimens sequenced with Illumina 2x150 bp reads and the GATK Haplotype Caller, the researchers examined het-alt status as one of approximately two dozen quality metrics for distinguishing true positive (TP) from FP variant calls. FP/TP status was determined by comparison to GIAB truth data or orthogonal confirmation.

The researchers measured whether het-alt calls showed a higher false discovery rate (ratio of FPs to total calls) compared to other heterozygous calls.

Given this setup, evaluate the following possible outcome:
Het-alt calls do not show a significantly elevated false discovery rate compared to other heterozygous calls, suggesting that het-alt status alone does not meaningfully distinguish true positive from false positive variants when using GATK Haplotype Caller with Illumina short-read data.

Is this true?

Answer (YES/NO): NO